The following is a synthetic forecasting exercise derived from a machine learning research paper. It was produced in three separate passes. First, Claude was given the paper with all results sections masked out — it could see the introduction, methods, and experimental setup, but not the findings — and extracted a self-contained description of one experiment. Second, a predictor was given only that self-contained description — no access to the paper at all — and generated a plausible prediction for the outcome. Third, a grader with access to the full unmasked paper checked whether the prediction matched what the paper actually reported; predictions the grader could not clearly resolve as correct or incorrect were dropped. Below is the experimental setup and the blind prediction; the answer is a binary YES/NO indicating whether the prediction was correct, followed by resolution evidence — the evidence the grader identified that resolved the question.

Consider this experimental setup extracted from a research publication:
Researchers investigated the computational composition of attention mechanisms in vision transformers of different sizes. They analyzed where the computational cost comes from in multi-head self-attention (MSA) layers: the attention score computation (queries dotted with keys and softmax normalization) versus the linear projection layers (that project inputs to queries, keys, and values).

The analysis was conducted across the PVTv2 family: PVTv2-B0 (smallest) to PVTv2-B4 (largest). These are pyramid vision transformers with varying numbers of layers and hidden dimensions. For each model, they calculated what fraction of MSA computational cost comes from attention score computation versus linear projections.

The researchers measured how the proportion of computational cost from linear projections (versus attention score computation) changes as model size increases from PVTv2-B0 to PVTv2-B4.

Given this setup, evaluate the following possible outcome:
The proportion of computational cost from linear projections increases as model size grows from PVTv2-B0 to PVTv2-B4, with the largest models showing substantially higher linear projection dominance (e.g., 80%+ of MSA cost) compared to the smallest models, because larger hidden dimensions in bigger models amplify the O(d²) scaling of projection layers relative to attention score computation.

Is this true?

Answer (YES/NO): NO